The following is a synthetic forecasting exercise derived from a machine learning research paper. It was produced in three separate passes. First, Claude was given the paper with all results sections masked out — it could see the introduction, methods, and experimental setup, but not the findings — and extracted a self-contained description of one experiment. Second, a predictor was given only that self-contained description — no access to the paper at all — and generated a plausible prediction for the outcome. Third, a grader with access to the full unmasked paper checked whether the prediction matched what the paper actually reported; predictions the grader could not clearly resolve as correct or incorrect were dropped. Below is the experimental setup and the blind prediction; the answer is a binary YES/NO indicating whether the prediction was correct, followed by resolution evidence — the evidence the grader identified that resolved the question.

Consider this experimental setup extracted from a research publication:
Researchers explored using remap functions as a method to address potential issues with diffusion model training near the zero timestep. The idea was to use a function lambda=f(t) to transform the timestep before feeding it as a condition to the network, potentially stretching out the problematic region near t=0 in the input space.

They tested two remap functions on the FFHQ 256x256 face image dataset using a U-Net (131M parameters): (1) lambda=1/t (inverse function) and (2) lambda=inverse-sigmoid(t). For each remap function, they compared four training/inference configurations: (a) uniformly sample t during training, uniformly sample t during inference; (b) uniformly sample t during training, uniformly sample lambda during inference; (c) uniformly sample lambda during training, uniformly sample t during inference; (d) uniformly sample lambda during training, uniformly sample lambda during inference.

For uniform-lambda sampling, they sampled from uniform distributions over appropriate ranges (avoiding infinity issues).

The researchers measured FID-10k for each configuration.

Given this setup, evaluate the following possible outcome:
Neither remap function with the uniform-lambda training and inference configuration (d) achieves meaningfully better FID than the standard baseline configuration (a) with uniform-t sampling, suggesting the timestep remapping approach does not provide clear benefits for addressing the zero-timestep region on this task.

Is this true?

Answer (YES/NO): YES